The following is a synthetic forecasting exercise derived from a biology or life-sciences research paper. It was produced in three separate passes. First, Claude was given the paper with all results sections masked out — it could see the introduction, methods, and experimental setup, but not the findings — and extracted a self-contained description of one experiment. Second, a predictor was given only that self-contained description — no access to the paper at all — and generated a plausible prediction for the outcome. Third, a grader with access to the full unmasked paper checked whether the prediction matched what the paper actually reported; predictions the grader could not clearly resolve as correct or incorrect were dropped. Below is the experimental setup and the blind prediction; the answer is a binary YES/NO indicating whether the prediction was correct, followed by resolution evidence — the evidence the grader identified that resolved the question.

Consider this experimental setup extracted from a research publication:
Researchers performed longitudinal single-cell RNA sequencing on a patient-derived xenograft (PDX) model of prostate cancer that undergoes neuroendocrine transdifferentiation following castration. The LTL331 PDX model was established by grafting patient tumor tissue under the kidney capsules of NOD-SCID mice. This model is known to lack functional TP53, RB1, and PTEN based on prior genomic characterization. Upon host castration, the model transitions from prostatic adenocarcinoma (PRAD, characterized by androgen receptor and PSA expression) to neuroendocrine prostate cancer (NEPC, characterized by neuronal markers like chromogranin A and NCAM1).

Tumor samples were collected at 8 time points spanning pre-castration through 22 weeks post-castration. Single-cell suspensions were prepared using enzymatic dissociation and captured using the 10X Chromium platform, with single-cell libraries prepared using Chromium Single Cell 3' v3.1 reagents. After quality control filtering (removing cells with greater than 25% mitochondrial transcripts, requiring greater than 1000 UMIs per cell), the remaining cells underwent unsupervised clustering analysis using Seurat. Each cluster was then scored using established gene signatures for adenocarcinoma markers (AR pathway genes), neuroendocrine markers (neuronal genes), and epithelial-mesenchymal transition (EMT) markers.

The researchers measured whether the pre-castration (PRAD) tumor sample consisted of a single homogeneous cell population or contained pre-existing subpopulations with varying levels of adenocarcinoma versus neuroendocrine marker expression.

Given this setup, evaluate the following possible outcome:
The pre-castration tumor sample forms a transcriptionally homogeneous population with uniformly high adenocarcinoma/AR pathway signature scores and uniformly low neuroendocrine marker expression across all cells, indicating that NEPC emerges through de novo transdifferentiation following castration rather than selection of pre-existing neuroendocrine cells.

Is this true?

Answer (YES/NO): NO